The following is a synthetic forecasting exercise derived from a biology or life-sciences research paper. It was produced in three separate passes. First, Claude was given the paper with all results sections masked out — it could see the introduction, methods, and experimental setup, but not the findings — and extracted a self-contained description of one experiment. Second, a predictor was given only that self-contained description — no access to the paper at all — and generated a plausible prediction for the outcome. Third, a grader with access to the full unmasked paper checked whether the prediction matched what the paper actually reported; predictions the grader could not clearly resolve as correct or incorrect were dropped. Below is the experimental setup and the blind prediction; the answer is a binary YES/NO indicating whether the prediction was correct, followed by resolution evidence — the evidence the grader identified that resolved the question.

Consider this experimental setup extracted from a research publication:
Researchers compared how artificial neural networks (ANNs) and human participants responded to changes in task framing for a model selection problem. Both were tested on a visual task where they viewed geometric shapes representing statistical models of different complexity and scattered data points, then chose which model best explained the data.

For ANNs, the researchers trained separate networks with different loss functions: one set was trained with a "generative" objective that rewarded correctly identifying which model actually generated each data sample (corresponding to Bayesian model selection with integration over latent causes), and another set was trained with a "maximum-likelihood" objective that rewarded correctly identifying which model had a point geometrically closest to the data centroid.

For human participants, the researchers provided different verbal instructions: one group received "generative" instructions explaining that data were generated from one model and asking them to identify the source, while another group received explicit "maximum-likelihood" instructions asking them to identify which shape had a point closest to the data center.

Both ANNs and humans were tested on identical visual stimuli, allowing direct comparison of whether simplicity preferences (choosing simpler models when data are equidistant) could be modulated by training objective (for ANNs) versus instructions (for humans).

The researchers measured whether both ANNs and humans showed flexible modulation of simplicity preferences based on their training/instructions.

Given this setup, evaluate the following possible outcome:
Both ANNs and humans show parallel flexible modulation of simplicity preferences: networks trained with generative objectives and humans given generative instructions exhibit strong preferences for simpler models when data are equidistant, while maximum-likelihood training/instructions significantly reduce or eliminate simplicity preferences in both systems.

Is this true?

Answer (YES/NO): NO